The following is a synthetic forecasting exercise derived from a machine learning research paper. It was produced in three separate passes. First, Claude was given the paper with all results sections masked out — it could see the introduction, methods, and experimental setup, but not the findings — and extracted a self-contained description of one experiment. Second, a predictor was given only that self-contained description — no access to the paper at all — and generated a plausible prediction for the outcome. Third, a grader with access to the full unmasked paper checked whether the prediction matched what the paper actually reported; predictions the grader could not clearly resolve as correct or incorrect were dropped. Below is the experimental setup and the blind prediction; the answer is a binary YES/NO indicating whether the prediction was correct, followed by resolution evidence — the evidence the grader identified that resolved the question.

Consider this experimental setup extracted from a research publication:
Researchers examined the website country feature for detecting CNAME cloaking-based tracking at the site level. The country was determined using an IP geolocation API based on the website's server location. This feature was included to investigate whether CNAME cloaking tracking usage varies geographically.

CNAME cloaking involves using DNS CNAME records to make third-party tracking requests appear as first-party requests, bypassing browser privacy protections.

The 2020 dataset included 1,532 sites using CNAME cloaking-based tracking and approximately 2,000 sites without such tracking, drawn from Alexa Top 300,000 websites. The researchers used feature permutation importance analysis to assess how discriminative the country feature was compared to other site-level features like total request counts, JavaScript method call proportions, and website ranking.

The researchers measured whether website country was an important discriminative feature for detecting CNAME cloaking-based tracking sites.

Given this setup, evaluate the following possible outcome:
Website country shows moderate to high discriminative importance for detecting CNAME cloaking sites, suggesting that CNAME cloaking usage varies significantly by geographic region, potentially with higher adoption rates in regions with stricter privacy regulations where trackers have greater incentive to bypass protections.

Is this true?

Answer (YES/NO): NO